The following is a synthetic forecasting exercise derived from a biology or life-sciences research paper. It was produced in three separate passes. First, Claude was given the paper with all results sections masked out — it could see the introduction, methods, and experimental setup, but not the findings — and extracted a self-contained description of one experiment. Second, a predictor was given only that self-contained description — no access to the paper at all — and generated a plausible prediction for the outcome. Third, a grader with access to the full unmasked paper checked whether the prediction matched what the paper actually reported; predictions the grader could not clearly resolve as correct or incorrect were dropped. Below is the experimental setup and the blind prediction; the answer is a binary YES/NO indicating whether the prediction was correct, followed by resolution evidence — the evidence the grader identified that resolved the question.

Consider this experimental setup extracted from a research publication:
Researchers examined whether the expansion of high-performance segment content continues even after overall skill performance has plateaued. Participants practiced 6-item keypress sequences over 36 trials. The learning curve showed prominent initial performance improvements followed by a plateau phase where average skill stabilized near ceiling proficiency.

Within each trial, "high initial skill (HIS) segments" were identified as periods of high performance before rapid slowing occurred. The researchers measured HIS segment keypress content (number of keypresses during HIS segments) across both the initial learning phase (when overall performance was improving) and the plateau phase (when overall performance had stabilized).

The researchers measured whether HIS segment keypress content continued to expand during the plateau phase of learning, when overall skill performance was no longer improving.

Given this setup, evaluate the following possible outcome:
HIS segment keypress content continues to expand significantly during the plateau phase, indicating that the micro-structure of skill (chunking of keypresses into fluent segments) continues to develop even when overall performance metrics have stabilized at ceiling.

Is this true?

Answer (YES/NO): YES